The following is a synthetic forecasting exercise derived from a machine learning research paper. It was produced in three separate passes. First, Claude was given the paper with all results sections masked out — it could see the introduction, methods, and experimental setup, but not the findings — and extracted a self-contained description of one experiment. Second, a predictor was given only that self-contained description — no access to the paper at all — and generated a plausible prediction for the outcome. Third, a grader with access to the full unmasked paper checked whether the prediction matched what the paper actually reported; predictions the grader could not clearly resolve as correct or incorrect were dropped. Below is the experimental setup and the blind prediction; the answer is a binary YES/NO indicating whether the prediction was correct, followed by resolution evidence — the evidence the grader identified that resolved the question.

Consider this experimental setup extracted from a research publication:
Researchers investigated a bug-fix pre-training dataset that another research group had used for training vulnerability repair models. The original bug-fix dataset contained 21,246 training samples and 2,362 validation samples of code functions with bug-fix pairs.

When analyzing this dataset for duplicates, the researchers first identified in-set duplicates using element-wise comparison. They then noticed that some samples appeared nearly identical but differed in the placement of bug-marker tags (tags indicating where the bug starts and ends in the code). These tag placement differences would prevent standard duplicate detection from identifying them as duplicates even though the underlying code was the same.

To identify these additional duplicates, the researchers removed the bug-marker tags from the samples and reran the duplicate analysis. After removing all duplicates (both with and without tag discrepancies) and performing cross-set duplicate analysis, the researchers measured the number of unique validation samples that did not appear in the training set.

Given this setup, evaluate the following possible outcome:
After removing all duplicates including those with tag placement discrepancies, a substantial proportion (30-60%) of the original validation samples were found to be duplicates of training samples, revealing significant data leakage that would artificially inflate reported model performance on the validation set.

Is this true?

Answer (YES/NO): NO